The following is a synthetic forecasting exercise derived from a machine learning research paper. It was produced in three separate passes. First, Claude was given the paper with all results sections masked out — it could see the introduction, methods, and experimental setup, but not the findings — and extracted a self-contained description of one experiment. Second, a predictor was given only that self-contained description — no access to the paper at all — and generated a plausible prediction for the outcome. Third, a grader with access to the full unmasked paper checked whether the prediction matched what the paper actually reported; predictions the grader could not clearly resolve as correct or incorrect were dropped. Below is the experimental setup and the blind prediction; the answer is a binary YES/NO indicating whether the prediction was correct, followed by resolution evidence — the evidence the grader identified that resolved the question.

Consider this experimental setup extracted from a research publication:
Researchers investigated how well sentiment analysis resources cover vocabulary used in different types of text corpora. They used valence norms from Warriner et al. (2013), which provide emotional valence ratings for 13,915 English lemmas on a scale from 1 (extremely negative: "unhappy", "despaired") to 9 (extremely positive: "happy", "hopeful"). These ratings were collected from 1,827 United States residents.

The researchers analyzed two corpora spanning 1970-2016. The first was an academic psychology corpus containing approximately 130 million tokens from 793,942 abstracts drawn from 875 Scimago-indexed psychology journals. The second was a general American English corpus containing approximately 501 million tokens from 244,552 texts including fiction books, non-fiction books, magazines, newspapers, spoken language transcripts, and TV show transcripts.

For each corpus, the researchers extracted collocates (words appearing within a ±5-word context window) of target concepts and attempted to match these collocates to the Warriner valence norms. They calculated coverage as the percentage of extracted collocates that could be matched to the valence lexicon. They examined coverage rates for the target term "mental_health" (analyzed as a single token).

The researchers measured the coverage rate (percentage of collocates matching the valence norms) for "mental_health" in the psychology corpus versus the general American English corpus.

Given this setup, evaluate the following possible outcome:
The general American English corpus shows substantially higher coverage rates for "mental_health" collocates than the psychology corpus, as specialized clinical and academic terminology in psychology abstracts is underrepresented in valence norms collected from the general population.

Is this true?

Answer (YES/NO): NO